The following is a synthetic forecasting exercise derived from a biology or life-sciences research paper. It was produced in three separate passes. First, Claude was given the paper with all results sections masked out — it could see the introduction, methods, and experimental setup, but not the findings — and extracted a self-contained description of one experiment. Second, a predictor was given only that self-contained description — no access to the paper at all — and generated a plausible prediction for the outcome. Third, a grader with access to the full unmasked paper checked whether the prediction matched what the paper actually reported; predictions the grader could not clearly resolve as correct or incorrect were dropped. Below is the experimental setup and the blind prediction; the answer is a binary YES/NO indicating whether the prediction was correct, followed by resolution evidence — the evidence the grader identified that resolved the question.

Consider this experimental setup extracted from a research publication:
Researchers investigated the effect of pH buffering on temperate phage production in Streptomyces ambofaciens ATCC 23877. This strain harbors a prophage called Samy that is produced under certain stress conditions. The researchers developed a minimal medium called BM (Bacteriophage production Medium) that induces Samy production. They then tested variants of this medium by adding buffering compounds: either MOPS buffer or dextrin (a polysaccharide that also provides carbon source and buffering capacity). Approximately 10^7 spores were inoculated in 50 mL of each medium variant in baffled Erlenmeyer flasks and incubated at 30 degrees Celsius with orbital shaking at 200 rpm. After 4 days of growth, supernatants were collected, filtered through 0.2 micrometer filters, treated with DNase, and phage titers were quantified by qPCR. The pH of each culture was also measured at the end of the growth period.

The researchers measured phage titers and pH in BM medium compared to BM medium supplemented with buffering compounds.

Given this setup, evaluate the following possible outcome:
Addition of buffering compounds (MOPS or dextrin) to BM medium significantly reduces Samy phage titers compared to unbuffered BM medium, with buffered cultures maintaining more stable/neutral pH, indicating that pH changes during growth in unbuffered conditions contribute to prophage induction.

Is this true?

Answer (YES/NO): YES